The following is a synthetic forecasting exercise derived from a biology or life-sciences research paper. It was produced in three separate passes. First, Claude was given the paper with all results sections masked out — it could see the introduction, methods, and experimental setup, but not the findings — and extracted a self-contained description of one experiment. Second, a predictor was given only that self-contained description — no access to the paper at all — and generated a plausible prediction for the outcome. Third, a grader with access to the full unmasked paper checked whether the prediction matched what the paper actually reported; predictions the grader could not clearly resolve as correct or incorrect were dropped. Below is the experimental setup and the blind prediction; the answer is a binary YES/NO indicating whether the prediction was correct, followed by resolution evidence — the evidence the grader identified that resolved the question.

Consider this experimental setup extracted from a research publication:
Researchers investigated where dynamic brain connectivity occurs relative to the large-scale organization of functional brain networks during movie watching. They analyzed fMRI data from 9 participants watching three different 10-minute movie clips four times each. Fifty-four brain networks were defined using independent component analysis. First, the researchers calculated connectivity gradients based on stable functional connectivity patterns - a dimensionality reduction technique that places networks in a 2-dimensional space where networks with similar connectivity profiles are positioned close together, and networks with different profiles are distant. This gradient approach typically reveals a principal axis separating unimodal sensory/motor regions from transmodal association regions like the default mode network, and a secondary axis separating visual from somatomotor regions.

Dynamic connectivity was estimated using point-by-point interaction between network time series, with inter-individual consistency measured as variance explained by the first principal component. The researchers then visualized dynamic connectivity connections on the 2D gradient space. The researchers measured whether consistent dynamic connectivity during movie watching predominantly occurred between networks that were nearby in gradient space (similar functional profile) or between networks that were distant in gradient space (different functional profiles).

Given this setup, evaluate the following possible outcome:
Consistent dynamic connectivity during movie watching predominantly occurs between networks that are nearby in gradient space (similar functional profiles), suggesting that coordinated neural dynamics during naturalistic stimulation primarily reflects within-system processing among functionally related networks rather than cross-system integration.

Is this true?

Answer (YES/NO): NO